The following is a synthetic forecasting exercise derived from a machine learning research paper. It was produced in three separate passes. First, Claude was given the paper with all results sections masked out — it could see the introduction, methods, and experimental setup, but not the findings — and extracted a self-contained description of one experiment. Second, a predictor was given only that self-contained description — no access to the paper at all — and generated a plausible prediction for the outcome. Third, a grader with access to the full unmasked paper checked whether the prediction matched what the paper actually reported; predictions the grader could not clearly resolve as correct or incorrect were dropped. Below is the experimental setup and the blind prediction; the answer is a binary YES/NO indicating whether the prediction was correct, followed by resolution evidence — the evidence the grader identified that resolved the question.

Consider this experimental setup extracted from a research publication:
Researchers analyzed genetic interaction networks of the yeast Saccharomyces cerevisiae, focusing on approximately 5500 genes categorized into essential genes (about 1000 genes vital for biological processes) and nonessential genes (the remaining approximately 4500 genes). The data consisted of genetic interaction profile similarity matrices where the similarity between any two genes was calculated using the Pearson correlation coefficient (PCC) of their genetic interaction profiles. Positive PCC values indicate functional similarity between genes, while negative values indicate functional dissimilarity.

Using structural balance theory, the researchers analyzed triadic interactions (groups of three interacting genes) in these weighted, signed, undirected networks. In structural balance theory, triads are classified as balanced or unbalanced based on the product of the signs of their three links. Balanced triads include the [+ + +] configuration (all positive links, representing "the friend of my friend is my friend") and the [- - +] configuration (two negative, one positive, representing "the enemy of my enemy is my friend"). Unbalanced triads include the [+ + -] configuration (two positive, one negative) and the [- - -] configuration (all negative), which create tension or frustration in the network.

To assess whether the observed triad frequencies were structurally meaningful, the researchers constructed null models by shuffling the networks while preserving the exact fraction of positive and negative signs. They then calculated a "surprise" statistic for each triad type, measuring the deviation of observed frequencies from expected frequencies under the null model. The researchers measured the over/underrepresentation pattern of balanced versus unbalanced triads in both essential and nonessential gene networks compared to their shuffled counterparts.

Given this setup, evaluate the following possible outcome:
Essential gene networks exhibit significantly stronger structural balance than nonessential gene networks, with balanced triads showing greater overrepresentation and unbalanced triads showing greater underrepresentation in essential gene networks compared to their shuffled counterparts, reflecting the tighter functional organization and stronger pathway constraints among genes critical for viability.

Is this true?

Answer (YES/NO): NO